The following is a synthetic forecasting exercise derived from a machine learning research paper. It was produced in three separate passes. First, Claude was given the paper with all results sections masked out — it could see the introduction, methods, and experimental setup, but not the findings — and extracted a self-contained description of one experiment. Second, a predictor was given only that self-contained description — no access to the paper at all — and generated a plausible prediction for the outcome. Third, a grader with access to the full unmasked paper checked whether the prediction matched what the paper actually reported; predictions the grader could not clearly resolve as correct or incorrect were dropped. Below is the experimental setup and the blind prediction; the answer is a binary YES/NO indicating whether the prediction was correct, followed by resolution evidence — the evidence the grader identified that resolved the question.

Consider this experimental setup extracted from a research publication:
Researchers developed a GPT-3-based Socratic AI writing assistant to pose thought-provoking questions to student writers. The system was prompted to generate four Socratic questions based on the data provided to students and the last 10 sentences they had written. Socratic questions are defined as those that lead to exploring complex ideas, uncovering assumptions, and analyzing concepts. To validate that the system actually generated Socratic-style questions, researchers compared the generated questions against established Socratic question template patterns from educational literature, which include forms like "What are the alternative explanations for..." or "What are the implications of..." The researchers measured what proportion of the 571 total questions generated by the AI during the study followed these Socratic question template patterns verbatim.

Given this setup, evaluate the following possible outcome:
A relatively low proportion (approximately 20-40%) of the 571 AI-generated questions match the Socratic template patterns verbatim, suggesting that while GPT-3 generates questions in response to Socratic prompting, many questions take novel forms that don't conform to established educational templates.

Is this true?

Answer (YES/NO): YES